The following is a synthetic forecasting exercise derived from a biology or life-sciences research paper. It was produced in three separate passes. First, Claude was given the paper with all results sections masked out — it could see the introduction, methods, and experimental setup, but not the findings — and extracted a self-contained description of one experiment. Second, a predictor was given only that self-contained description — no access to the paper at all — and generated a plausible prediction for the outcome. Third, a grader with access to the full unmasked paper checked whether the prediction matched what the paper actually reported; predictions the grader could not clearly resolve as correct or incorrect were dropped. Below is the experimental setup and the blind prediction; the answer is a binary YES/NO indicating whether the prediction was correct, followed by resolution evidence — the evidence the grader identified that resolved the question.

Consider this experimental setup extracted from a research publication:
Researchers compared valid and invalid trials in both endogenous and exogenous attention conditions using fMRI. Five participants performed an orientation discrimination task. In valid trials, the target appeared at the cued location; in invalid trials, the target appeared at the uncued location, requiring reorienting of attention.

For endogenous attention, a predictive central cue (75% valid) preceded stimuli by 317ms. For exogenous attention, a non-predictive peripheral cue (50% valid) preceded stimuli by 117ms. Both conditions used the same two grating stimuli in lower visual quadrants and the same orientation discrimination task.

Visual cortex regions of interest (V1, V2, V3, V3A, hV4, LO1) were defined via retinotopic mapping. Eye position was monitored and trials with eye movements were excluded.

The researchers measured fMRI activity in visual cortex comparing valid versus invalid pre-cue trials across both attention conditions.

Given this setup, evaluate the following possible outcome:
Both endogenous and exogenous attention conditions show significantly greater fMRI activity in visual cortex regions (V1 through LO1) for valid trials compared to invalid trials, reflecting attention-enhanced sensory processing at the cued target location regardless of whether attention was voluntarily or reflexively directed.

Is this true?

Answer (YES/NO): NO